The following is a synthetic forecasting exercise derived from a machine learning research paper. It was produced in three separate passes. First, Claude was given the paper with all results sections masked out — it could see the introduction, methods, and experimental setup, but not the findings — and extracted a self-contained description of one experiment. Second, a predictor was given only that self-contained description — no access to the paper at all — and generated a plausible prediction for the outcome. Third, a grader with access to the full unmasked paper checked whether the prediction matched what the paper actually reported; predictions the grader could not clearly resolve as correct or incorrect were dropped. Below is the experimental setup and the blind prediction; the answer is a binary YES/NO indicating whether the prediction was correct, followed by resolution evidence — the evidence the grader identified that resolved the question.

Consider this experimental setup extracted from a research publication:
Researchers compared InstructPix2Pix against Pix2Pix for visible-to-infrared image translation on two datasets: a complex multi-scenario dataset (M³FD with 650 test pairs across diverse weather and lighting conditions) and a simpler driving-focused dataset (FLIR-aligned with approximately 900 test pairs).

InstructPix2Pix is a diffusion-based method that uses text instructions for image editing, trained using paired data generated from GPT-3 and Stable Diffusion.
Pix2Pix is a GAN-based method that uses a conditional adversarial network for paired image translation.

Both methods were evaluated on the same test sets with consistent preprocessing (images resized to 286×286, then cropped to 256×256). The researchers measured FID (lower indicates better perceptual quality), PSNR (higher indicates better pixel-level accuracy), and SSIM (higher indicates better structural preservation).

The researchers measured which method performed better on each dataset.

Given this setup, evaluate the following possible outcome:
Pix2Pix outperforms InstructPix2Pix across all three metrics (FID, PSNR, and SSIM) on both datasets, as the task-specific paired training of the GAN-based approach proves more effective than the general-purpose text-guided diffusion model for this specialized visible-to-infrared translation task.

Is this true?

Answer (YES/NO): NO